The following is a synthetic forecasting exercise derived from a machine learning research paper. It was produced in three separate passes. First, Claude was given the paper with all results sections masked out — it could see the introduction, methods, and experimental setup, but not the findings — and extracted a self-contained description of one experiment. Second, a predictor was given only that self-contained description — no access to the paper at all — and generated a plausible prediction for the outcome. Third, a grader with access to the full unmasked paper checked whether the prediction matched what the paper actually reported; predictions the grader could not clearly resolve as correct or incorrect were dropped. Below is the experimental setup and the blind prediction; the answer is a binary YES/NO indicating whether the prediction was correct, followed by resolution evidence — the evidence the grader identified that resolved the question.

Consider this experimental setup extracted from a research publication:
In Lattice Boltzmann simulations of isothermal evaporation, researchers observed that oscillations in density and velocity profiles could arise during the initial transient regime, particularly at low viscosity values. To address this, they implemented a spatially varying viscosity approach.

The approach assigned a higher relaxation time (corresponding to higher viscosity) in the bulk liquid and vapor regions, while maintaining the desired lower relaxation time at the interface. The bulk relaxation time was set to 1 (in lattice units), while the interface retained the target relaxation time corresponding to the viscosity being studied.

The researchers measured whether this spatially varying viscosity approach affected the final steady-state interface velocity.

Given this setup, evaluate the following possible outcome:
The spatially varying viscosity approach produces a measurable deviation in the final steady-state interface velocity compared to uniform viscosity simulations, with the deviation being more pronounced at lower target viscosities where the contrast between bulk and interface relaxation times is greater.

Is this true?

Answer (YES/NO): NO